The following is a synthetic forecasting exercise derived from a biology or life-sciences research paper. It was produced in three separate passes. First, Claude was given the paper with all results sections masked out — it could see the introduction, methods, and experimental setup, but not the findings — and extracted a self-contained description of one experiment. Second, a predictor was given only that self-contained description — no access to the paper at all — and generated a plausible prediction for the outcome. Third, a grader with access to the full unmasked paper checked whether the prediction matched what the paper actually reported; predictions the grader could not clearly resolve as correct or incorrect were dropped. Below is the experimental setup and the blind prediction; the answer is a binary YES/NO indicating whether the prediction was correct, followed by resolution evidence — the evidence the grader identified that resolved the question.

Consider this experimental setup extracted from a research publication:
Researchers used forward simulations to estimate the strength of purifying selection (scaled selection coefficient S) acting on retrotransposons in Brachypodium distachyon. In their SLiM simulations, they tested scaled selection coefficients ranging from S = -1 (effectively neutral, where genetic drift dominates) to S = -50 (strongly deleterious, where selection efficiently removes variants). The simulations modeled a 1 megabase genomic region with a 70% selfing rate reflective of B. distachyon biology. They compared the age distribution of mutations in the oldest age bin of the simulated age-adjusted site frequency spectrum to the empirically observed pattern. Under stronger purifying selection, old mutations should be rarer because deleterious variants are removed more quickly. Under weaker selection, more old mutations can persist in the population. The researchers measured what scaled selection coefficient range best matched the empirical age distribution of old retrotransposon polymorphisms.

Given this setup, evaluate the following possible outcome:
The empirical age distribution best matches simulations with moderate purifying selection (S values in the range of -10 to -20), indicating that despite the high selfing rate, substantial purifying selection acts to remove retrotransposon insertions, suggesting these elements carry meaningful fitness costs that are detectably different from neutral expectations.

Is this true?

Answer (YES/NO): NO